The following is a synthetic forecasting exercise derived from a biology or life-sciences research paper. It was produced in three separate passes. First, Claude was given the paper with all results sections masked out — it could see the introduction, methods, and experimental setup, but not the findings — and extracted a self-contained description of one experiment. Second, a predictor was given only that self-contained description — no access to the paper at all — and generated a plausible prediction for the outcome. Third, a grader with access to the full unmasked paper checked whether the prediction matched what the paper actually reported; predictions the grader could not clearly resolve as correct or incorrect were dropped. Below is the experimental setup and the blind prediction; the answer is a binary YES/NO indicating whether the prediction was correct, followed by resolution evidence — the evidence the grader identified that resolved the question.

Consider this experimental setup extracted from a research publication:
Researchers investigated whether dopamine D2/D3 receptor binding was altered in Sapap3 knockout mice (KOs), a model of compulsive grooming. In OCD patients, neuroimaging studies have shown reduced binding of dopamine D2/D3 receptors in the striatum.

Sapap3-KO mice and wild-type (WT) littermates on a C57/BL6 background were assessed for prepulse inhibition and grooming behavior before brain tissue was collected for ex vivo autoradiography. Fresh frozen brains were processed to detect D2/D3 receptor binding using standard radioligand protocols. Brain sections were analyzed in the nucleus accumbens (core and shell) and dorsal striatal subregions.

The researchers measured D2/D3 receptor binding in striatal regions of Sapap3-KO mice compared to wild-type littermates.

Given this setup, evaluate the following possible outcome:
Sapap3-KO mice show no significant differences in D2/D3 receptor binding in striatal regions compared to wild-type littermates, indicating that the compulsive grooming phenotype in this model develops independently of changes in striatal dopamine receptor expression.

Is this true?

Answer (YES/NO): NO